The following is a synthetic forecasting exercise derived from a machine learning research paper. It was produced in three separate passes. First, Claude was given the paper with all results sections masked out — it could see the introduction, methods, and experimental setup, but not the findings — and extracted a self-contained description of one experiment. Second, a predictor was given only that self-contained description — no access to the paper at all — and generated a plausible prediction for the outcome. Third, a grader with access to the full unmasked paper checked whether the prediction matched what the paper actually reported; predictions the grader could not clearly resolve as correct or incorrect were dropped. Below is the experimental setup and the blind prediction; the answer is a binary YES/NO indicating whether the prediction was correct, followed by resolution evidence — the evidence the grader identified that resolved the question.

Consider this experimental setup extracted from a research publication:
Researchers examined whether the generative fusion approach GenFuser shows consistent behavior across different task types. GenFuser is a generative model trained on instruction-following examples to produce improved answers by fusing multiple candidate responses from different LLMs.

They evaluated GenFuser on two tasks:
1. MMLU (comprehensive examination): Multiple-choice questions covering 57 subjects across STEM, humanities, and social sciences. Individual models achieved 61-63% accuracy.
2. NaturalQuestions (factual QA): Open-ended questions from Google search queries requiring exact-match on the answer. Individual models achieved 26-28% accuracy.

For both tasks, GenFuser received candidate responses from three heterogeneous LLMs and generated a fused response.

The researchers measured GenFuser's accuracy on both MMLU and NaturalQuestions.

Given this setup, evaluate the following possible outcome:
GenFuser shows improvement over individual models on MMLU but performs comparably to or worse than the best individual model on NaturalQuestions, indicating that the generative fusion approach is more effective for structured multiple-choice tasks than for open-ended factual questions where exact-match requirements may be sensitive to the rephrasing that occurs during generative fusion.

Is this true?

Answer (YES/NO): NO